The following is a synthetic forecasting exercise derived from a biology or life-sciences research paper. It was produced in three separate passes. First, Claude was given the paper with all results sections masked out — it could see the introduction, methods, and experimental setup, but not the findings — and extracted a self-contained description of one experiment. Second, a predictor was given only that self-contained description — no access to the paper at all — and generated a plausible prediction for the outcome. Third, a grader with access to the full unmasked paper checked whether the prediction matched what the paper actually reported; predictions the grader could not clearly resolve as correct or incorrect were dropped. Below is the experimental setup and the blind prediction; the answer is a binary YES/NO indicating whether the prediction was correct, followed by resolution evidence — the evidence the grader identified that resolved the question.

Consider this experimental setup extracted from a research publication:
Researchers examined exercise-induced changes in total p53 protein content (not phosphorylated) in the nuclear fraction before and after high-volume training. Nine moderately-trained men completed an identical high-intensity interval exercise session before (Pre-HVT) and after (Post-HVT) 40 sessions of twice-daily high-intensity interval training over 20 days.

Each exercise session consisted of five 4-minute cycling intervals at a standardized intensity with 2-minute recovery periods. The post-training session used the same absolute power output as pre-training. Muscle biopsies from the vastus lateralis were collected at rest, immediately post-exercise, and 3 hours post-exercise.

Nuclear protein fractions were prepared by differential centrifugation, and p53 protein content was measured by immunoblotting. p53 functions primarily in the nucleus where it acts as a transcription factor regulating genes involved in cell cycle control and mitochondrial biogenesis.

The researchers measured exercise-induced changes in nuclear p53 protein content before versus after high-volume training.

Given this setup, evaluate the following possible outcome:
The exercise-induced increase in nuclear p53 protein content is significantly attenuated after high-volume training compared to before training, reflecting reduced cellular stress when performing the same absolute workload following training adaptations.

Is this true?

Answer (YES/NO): YES